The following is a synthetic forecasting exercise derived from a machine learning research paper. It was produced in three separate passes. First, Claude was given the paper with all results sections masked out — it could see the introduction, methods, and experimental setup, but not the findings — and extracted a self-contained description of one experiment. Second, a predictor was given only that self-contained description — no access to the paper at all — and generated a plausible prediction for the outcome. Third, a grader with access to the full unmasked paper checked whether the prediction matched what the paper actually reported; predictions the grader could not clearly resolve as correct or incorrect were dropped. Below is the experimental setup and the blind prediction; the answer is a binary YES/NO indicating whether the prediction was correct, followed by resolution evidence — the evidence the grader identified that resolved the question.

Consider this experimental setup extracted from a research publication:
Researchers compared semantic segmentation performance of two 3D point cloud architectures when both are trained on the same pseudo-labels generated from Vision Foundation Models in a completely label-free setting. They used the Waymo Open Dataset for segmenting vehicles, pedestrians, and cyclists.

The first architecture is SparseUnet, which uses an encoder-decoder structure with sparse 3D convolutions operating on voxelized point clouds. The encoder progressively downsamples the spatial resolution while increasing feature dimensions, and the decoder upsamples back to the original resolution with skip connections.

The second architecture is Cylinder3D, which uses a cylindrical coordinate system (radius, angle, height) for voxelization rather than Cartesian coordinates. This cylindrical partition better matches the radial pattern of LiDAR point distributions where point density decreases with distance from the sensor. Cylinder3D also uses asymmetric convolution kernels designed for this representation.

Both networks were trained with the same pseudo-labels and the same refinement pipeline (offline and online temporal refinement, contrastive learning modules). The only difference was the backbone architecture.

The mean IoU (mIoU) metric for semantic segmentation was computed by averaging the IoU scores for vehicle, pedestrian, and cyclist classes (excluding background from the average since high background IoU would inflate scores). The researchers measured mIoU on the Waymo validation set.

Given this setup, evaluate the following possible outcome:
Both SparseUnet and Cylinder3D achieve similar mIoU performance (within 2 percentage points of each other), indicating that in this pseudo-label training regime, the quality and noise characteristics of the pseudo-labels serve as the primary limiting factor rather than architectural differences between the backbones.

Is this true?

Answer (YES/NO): YES